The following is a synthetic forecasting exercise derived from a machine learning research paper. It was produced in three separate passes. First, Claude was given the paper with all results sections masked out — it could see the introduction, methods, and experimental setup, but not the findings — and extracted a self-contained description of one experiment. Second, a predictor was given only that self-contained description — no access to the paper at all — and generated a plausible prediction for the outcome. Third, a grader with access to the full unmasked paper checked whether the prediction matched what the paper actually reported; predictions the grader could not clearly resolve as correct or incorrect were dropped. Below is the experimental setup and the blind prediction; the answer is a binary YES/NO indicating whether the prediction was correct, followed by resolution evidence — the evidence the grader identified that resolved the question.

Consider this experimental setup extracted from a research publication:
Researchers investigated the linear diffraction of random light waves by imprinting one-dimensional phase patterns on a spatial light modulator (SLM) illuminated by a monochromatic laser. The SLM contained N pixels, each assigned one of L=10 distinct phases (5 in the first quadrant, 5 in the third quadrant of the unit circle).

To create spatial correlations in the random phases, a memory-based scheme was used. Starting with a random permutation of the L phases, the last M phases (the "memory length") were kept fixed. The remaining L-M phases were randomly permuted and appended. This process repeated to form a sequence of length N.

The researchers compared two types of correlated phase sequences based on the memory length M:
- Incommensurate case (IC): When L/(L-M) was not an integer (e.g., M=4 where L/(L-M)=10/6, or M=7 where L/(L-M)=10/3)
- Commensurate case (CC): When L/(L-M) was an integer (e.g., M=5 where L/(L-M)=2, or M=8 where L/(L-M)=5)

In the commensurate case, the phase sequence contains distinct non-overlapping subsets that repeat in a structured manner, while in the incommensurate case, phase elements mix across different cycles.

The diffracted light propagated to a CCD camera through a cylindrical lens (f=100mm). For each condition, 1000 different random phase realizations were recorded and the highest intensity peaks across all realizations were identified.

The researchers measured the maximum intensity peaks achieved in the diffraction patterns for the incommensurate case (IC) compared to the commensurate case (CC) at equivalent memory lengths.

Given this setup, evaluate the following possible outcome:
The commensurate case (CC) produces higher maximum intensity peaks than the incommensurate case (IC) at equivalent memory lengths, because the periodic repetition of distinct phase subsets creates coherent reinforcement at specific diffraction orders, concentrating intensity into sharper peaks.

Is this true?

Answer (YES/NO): YES